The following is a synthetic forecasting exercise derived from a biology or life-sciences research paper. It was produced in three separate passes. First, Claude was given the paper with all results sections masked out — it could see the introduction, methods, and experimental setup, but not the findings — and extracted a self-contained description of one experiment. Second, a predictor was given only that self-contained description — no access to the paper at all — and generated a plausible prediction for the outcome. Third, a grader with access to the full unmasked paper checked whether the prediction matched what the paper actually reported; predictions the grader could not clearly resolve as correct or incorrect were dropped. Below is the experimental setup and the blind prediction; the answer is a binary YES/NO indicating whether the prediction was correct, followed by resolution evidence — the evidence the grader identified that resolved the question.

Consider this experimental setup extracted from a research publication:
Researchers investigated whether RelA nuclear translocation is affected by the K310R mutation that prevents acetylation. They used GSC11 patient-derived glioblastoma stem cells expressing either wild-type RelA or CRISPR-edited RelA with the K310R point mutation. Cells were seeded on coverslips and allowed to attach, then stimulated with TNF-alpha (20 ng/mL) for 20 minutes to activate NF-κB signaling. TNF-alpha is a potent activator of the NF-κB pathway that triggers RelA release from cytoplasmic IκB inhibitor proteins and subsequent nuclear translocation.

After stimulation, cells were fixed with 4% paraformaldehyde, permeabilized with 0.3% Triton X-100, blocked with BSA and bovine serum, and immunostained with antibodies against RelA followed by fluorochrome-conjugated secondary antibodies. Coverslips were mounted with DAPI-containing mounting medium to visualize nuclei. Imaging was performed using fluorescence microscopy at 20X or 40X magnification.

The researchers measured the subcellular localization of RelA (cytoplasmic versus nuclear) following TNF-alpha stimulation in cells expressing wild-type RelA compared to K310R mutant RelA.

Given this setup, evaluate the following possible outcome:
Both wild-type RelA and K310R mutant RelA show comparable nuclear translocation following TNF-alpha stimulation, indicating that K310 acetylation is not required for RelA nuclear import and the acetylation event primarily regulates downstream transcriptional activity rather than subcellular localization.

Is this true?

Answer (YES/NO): YES